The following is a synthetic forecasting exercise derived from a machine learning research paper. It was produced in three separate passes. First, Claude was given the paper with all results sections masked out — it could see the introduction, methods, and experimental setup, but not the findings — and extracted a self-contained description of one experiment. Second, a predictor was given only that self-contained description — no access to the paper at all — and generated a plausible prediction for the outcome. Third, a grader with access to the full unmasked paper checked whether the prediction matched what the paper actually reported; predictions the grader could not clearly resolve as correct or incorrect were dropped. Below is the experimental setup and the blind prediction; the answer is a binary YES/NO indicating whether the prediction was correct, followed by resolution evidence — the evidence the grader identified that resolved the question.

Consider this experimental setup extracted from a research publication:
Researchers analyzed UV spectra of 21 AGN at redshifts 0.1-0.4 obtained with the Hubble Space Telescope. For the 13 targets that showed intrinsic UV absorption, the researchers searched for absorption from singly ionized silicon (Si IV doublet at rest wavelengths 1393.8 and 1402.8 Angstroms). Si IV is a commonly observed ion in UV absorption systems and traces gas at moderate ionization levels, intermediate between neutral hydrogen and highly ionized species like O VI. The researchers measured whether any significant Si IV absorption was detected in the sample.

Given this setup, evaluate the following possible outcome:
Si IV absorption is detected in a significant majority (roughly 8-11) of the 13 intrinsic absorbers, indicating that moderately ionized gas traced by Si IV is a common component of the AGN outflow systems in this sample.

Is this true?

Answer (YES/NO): NO